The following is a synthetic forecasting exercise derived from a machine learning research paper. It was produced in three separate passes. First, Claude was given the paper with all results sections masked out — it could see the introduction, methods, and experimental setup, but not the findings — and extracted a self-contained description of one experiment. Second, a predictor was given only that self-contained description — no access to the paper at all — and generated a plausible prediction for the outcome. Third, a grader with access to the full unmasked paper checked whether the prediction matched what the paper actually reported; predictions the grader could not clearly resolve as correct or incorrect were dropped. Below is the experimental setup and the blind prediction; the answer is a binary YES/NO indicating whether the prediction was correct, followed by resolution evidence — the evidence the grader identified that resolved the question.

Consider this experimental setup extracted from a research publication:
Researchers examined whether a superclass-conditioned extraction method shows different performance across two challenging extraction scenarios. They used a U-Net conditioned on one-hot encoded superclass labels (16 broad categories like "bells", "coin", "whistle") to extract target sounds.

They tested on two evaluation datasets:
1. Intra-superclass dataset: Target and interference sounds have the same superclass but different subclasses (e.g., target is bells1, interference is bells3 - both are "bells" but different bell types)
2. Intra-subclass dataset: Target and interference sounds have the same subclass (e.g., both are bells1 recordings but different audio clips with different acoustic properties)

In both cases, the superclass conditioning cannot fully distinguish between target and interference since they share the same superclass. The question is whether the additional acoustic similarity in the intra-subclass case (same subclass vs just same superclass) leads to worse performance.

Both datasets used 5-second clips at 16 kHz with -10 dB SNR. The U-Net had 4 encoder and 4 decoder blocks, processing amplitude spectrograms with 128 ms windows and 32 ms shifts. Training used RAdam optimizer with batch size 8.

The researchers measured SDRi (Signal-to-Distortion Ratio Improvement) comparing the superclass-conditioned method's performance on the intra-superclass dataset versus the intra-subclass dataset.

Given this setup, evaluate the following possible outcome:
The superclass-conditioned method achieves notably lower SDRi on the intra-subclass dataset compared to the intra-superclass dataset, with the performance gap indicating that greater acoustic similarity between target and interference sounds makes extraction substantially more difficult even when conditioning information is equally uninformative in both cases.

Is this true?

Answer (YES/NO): NO